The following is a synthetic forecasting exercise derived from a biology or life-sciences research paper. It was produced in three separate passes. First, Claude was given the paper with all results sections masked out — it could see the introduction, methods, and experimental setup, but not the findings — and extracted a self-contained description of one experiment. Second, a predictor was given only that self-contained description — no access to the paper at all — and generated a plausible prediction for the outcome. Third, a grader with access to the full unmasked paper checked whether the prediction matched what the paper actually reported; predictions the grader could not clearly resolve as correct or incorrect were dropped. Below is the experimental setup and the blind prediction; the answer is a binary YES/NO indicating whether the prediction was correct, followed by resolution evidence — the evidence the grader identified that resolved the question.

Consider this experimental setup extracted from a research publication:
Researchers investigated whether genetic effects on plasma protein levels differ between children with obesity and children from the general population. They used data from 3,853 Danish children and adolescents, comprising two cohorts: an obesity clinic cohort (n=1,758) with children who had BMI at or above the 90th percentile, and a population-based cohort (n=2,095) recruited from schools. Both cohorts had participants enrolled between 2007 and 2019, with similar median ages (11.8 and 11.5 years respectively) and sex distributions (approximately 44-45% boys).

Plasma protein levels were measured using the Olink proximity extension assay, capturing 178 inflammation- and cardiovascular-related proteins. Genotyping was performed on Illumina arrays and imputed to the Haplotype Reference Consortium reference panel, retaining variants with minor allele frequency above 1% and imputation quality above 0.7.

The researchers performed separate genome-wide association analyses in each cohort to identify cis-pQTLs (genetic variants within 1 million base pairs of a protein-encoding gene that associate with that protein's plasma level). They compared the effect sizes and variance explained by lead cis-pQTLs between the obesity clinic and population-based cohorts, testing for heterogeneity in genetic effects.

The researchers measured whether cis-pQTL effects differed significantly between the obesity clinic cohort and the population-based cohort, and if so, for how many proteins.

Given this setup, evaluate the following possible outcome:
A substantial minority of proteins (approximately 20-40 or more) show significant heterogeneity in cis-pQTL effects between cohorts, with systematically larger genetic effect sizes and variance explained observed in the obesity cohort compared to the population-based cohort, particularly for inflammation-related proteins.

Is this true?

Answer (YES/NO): NO